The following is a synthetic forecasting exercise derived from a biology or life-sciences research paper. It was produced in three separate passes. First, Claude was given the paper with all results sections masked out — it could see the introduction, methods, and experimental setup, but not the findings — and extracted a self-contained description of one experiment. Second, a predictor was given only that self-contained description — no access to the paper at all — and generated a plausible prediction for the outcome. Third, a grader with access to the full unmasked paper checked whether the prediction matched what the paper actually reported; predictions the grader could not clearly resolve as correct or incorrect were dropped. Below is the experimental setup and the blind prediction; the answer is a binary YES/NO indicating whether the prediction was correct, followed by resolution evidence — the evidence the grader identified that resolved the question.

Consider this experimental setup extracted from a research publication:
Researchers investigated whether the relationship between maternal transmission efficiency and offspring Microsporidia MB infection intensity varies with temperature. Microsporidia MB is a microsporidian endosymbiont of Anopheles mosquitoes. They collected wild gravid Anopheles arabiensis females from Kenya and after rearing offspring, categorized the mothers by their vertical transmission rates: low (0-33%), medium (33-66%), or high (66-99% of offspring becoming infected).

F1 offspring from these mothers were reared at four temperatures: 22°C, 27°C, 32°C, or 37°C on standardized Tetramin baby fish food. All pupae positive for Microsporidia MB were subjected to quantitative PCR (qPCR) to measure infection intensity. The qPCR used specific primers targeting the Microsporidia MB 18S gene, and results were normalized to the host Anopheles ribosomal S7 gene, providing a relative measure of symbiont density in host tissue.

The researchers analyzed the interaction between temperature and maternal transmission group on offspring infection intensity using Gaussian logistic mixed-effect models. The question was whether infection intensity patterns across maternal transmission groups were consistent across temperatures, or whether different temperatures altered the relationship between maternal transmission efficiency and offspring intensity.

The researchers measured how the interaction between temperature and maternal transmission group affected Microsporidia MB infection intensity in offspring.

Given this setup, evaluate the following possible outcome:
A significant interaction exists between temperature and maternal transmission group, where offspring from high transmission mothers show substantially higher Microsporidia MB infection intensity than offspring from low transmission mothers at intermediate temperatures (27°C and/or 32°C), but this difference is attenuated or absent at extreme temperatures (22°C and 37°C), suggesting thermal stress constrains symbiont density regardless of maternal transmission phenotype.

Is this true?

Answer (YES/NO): NO